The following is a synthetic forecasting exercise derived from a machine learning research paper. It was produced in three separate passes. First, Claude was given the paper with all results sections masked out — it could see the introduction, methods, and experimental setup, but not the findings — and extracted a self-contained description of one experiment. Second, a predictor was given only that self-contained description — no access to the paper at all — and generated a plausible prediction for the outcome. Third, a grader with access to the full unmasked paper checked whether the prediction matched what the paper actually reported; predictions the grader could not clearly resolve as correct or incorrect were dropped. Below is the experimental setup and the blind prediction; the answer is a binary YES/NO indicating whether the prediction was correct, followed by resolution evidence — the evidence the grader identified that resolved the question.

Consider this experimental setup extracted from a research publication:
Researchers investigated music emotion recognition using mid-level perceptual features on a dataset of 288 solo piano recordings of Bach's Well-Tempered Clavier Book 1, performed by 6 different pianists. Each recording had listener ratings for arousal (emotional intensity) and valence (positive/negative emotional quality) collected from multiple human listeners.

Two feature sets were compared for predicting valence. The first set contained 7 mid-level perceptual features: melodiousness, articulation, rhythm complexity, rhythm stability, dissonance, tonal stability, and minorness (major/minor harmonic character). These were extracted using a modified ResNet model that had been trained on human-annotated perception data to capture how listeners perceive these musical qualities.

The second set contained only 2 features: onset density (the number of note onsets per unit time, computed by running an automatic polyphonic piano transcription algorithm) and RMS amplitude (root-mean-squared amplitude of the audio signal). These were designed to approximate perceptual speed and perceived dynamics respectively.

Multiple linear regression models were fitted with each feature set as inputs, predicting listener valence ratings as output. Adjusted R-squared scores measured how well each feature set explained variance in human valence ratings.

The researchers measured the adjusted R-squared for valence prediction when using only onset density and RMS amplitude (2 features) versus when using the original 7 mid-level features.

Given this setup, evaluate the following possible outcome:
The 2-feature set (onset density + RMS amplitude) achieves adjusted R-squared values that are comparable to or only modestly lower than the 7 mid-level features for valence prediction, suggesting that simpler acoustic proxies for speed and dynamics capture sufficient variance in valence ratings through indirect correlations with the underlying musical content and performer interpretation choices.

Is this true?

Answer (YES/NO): NO